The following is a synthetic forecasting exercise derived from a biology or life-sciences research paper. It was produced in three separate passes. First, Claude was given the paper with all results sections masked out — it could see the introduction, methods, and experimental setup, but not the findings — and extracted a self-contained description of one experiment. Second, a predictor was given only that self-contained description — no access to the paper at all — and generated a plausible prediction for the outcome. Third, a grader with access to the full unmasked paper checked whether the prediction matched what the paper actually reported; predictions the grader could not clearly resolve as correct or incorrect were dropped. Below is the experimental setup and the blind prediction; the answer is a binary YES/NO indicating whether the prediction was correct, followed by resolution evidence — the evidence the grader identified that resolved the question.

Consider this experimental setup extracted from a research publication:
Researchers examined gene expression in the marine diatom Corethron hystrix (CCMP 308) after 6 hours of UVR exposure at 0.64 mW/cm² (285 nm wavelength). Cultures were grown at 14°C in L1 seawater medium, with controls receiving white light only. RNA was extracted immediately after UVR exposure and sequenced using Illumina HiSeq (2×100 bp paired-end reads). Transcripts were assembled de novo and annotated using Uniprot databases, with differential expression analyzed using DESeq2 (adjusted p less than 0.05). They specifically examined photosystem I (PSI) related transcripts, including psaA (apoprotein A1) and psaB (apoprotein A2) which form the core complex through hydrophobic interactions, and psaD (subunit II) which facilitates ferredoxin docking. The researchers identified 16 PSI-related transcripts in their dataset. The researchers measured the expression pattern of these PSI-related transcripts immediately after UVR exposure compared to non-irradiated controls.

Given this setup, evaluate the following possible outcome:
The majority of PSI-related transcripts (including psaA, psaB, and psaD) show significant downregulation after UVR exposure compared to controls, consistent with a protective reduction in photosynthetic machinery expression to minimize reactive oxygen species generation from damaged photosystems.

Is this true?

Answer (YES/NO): YES